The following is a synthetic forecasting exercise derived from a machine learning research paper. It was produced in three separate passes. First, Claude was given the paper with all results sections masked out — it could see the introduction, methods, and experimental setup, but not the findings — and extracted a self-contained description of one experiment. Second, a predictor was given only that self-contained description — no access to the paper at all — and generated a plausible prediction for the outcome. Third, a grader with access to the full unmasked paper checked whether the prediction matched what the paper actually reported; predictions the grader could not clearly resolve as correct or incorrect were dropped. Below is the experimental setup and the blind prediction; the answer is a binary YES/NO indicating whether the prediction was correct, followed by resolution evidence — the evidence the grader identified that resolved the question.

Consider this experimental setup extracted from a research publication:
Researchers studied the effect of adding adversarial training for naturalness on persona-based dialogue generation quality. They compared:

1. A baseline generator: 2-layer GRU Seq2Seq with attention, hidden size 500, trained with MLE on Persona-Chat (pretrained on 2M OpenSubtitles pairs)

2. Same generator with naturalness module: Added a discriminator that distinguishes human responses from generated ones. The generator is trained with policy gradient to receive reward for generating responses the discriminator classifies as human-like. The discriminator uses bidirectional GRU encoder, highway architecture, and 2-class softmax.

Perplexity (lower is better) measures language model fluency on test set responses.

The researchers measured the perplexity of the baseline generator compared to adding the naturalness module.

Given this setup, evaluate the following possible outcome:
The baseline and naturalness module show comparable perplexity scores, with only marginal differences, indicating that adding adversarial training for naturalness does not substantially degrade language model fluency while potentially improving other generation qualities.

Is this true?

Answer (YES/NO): NO